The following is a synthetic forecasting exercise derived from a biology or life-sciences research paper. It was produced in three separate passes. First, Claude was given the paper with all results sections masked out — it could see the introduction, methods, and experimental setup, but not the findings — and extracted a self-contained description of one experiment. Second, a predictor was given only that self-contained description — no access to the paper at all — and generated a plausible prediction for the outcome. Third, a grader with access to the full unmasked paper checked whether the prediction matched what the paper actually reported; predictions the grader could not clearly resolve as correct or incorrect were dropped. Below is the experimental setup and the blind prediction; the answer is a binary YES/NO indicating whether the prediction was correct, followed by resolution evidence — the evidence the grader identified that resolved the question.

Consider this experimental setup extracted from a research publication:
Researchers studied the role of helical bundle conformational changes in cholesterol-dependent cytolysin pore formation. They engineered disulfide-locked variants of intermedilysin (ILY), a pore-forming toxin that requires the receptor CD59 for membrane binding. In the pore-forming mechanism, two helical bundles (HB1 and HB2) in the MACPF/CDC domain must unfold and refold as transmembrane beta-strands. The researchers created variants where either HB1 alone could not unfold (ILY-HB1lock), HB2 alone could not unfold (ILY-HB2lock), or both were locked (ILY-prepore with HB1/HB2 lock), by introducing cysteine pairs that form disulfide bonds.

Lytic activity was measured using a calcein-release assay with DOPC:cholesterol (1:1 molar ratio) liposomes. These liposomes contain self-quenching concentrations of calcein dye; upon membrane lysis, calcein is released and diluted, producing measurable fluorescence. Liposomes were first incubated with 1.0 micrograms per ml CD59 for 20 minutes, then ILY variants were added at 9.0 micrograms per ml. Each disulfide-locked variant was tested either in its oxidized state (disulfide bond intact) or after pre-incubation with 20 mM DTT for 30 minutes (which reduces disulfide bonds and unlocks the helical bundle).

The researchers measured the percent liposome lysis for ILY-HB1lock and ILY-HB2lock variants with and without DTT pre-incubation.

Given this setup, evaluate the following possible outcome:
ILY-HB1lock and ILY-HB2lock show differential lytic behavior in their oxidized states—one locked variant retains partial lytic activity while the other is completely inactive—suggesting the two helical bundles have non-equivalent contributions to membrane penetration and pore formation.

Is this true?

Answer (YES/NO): NO